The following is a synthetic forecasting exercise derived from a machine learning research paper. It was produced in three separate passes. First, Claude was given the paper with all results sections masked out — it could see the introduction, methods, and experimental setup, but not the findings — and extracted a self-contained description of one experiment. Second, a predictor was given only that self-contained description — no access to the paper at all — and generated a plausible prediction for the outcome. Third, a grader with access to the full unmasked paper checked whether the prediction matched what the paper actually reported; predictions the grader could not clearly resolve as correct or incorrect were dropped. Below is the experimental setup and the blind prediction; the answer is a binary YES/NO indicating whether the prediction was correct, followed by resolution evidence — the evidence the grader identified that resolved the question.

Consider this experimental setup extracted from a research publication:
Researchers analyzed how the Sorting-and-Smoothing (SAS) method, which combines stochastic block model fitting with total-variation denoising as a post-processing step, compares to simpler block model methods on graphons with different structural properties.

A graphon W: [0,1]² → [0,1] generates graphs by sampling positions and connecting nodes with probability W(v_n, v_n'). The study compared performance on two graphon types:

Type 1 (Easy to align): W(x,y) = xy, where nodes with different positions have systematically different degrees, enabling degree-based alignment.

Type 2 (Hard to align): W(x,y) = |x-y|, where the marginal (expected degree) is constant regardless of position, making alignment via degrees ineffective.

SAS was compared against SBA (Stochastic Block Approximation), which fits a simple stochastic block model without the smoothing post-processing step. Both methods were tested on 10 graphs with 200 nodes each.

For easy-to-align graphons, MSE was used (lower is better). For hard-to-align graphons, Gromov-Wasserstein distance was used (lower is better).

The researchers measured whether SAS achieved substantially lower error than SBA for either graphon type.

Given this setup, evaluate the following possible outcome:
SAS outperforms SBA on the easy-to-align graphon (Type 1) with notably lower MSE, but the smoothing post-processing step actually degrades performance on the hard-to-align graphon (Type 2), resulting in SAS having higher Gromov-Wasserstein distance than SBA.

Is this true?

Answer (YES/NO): NO